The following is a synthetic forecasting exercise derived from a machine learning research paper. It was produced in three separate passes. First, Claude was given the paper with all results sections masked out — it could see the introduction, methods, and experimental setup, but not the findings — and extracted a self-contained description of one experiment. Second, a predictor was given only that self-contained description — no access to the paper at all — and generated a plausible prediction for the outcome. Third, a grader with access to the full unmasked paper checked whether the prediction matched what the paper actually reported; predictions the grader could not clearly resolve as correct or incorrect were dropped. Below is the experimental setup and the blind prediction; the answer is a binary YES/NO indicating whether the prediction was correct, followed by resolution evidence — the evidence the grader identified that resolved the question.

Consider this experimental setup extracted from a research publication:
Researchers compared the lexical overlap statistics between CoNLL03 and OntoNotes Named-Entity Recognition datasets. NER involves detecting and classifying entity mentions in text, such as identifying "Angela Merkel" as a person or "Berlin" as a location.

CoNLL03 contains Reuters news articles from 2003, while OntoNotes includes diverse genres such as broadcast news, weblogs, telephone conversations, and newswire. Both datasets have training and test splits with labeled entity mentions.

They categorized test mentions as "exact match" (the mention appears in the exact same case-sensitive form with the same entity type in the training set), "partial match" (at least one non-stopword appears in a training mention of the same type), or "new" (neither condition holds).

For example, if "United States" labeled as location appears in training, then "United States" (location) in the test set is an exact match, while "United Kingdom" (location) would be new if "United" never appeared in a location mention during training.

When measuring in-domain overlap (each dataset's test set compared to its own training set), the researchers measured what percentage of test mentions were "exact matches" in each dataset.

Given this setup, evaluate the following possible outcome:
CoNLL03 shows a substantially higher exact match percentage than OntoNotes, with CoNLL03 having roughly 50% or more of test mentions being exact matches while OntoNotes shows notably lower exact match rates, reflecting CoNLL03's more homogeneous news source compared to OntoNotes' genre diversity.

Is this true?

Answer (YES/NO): NO